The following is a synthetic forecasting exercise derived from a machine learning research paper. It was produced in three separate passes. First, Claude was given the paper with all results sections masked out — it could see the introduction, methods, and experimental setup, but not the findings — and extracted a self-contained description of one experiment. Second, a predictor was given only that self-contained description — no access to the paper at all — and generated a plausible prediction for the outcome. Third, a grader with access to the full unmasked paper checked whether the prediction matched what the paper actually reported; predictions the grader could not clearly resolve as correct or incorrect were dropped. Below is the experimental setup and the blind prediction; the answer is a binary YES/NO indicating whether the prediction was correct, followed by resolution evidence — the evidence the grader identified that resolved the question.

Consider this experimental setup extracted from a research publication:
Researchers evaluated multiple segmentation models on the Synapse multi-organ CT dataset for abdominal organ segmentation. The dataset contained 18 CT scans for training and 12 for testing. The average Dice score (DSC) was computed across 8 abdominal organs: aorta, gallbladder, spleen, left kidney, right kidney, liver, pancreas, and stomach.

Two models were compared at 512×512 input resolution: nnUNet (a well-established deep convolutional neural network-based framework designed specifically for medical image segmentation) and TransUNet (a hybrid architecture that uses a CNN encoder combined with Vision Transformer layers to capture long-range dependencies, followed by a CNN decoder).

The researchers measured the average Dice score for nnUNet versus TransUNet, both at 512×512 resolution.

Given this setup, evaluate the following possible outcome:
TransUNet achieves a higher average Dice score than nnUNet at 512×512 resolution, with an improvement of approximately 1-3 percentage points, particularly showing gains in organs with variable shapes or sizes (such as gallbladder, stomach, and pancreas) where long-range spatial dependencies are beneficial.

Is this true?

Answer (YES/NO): NO